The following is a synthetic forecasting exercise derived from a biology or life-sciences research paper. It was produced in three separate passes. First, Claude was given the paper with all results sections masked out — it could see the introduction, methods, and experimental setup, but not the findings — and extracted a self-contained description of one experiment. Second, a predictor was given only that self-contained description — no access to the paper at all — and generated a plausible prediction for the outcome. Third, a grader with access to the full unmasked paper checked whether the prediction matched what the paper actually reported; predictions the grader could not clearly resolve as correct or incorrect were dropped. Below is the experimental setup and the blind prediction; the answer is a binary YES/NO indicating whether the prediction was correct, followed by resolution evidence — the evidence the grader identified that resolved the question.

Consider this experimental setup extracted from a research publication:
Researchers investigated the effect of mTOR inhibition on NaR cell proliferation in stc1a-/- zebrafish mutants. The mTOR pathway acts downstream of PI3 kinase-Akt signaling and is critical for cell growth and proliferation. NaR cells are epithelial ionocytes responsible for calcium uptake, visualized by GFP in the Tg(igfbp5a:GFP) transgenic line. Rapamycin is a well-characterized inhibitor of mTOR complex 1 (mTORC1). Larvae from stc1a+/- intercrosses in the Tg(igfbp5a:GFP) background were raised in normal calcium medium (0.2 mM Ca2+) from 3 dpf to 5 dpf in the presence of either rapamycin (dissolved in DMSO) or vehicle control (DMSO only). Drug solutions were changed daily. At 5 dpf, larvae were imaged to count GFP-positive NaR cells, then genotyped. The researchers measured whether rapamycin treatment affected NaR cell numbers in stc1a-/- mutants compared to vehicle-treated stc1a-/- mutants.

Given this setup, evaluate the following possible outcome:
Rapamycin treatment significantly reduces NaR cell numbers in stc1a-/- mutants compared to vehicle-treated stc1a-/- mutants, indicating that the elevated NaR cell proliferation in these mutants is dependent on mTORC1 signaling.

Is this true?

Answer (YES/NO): YES